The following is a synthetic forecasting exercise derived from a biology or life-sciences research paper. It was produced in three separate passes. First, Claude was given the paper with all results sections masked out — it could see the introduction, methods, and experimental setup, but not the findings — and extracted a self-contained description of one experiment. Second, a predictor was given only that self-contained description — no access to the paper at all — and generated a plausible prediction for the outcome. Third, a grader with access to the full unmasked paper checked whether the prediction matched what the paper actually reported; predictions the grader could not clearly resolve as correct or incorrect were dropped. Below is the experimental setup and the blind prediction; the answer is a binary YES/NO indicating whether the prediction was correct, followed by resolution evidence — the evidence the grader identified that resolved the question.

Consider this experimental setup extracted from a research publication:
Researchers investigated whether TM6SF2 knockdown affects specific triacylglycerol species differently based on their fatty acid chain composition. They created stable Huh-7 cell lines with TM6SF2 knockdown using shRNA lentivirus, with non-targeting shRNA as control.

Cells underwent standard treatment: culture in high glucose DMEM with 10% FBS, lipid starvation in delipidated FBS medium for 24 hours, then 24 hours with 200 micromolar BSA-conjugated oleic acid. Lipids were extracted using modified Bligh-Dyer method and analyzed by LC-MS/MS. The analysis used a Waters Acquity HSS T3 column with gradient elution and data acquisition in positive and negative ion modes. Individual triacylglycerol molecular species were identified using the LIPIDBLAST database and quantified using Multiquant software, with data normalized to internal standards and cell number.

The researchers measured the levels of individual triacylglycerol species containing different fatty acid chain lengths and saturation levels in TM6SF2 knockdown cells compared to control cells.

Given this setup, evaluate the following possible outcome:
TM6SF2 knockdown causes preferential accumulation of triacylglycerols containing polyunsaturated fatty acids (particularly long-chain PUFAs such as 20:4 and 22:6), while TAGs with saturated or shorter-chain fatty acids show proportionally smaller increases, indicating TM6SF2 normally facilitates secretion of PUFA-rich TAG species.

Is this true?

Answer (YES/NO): NO